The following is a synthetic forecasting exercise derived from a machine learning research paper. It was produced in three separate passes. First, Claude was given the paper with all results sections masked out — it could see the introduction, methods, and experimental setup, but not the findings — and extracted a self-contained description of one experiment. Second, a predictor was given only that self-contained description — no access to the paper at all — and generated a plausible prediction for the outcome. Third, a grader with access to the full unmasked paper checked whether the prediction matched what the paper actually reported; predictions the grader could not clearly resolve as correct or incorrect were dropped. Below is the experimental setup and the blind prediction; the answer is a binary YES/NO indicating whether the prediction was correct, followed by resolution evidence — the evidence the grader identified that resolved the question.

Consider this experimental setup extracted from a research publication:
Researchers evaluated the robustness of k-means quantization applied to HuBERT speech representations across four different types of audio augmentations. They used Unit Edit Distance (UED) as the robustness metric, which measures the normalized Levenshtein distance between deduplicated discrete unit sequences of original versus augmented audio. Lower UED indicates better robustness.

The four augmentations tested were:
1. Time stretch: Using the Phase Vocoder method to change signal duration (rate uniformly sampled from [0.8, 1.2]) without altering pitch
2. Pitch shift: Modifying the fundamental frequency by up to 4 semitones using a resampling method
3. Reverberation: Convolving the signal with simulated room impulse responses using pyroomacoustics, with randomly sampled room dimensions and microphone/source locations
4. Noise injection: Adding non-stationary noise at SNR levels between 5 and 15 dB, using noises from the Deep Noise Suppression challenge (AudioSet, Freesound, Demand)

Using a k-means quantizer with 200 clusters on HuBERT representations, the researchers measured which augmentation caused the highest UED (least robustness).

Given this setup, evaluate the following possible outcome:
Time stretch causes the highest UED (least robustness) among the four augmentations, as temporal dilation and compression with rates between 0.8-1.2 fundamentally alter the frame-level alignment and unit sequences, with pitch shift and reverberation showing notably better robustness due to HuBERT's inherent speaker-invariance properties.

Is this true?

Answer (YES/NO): NO